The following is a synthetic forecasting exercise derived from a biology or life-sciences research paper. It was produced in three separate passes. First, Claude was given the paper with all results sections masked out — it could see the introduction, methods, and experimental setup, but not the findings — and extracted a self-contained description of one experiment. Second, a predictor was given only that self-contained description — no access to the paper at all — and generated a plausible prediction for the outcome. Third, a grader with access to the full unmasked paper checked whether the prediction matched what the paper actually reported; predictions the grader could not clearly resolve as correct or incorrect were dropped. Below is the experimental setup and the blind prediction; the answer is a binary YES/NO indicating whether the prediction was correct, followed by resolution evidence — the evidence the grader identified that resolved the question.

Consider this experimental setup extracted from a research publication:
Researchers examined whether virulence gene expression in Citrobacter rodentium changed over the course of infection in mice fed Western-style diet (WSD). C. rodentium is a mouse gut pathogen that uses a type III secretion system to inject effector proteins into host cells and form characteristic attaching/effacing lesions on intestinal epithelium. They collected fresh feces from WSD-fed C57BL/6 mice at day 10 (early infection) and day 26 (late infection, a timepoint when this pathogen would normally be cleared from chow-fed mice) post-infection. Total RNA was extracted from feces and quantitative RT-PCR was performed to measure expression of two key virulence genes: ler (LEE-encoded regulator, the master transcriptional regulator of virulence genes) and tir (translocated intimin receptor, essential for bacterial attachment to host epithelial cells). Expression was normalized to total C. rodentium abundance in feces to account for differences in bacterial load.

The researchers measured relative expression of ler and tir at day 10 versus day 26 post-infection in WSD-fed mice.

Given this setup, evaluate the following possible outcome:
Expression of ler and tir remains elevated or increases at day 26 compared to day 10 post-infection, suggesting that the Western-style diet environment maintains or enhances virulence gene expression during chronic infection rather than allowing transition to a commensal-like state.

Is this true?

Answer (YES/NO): NO